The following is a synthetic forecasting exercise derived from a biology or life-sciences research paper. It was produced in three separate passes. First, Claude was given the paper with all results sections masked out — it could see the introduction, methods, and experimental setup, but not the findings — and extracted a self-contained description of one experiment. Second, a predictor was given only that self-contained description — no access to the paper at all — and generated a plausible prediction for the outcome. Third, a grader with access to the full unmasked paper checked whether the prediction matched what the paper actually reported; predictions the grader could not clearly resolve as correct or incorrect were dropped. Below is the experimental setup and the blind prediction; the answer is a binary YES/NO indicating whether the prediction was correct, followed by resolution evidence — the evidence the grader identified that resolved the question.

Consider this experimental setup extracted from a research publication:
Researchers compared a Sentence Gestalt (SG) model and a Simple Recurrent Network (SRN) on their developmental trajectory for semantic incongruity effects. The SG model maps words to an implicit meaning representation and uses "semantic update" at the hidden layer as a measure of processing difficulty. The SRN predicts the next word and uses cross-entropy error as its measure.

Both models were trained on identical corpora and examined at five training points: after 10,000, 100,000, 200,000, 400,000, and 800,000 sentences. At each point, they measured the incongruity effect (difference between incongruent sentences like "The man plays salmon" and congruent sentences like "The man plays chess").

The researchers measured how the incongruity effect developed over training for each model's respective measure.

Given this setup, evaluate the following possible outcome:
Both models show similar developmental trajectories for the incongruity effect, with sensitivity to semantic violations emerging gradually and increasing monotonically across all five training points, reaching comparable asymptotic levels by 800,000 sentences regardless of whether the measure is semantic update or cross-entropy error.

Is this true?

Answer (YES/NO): NO